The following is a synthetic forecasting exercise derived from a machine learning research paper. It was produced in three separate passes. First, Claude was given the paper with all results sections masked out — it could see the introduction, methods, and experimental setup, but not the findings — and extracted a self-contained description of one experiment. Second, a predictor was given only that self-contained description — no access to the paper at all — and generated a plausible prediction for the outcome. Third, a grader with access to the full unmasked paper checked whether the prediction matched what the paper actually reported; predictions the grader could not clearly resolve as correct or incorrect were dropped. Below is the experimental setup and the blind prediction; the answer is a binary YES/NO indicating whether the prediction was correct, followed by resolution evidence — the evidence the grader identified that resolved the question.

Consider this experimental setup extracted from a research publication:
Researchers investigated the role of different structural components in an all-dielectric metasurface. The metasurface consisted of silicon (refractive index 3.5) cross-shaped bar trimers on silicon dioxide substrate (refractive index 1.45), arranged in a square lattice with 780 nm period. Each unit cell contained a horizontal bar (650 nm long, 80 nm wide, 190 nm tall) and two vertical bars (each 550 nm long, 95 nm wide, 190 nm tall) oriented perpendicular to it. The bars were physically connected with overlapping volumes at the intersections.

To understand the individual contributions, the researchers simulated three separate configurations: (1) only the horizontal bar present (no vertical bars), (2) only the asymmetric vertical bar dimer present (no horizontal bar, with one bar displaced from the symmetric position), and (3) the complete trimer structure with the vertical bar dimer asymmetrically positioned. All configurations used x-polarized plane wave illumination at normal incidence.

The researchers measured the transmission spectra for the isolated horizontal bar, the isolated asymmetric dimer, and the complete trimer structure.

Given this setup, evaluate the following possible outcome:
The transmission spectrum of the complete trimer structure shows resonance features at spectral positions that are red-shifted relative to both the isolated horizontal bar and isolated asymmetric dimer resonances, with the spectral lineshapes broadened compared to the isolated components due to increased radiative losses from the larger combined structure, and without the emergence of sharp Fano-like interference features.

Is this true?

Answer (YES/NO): NO